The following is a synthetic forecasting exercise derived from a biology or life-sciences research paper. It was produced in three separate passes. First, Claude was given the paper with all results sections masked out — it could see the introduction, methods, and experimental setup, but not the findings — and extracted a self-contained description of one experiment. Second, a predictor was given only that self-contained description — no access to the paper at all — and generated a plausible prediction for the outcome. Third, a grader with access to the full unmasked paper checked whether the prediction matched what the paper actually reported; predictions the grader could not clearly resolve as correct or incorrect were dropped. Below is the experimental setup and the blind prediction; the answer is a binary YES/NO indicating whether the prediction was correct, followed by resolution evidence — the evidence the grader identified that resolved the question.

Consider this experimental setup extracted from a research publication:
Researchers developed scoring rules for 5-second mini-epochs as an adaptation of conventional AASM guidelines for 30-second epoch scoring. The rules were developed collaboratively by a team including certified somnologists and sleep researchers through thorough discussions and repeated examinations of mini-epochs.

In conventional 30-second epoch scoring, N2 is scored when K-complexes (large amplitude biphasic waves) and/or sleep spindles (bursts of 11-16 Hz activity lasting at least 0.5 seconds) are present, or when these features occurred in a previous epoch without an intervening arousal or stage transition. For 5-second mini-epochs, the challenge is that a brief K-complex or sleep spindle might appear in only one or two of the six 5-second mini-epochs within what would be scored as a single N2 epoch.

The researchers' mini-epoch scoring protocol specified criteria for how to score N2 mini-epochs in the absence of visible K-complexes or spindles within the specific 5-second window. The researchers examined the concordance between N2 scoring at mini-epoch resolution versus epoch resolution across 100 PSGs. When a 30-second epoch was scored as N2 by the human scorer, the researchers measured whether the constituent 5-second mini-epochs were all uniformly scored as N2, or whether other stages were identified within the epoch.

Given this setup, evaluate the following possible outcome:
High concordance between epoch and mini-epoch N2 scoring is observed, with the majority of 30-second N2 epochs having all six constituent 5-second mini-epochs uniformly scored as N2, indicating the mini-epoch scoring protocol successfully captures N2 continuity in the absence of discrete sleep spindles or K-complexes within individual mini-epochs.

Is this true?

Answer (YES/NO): NO